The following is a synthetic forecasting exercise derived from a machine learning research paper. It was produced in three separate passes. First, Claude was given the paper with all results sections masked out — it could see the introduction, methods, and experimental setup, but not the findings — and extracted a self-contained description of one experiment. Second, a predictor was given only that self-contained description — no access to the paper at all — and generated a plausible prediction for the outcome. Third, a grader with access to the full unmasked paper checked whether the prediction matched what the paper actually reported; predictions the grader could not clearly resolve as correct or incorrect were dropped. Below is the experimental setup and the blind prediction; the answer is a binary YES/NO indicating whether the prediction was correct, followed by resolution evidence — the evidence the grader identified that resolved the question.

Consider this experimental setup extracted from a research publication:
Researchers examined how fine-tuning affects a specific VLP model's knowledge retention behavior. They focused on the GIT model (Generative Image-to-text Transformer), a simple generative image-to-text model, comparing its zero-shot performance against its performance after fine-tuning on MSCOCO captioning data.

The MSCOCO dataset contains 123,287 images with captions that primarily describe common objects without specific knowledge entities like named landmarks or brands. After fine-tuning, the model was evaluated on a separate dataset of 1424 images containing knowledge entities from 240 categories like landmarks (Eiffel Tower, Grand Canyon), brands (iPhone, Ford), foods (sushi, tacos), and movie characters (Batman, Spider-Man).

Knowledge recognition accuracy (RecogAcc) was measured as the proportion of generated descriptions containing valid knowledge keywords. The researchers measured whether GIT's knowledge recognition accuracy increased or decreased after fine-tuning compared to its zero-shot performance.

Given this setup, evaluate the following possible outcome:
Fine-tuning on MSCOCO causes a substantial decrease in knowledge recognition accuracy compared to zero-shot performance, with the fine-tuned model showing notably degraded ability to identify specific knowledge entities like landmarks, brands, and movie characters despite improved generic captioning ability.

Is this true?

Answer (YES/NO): NO